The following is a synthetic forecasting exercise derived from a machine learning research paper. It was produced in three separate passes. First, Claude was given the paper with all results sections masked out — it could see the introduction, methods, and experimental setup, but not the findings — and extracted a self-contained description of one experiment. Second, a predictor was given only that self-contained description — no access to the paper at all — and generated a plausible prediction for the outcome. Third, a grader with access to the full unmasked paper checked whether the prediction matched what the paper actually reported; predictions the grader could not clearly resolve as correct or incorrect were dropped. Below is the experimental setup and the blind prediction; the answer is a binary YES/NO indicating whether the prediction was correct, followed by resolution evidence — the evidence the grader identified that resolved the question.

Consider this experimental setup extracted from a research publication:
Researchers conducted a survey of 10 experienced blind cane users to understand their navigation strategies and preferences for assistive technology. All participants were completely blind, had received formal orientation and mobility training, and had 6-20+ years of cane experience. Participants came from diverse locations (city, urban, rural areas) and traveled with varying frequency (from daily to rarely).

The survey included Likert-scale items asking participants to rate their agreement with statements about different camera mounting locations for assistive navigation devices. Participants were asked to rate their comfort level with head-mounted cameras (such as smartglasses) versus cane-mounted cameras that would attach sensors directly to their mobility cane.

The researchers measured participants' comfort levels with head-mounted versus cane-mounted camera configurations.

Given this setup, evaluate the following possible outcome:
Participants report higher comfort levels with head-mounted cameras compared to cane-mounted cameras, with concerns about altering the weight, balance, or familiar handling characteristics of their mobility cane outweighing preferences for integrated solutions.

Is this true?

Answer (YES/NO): NO